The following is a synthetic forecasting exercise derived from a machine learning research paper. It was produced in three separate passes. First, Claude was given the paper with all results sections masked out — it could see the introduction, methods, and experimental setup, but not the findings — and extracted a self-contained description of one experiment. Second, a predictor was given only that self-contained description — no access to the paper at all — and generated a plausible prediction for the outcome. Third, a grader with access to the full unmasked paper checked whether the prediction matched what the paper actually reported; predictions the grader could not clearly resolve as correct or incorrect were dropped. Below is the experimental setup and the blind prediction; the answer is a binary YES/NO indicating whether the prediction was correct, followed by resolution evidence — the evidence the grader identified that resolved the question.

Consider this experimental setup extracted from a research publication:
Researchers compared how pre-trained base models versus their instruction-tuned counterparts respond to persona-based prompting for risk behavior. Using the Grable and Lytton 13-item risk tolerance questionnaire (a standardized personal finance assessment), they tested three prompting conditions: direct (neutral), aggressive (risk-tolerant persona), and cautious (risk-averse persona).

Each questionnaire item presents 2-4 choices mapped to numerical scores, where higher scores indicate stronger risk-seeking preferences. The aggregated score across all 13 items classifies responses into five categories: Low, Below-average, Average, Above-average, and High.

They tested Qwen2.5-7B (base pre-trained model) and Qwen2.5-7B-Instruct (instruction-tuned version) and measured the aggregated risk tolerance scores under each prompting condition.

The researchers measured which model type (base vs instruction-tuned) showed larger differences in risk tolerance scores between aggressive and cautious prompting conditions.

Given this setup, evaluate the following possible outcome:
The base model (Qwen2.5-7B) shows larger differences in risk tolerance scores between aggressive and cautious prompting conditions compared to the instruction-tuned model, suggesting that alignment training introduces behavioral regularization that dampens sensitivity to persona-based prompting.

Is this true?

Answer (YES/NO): NO